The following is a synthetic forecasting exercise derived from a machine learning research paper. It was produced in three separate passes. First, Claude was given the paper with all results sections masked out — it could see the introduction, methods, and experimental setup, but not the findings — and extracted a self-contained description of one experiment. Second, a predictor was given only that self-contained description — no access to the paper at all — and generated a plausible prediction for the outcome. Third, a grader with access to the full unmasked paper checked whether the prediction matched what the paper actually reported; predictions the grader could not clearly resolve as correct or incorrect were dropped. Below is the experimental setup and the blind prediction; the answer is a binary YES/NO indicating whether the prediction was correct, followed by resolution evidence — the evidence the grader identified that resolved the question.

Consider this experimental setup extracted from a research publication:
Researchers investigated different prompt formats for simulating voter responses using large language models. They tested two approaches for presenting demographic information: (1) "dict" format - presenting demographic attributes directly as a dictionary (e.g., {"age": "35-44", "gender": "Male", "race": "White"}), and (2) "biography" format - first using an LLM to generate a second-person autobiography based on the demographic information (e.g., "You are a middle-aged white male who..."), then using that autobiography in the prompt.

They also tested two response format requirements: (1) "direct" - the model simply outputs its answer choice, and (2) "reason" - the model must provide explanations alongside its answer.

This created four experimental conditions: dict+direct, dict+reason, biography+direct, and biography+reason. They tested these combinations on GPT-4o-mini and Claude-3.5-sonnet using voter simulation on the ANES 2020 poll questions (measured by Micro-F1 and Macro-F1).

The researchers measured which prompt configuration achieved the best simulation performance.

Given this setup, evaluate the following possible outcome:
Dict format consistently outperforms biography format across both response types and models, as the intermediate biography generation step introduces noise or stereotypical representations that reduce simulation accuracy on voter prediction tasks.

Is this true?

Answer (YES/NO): NO